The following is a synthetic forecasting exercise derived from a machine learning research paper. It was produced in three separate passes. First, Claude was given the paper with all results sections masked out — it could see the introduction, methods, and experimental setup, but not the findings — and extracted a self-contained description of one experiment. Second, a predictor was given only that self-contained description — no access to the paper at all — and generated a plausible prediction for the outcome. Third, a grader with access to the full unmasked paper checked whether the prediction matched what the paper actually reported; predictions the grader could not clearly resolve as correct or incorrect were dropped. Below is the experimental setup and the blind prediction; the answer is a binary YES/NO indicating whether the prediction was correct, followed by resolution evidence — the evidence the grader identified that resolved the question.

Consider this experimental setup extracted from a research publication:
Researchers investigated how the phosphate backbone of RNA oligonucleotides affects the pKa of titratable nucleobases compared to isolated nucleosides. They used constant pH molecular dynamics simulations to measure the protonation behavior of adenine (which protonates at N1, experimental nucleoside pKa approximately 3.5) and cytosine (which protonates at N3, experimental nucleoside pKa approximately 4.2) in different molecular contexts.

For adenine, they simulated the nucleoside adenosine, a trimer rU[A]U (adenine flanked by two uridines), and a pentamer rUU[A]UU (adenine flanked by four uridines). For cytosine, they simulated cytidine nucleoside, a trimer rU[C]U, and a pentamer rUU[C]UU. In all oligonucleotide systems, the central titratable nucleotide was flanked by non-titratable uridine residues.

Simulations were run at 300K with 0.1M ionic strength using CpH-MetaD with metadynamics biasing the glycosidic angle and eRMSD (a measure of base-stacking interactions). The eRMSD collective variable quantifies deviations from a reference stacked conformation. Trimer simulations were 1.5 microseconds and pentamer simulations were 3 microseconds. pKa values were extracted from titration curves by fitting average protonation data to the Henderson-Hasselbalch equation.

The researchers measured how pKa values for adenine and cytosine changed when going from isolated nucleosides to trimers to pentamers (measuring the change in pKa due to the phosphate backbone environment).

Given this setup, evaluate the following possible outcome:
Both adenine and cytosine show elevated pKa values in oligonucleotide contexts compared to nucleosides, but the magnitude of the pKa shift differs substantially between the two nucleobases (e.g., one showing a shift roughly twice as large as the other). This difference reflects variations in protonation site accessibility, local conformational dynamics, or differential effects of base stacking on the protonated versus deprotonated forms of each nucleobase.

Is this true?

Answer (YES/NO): NO